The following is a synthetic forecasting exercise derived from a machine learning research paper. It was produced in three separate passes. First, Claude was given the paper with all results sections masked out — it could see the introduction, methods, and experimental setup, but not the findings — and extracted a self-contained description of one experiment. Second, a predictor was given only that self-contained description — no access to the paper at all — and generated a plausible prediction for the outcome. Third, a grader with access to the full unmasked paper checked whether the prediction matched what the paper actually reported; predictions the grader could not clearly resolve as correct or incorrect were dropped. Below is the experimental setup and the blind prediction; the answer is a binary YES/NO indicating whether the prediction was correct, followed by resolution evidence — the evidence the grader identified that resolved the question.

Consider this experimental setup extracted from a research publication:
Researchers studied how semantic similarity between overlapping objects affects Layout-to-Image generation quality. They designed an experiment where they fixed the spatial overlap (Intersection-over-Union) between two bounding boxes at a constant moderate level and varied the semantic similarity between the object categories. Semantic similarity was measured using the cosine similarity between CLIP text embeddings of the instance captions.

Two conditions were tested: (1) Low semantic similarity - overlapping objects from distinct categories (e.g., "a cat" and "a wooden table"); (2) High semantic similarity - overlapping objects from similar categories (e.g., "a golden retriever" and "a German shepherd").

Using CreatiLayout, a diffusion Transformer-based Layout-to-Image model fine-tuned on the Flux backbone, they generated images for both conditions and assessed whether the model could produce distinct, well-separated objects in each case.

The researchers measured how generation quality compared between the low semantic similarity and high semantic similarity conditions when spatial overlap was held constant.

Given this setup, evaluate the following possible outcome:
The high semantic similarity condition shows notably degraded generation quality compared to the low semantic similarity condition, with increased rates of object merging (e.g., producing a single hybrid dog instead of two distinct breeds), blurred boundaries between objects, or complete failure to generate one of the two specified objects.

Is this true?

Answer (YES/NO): YES